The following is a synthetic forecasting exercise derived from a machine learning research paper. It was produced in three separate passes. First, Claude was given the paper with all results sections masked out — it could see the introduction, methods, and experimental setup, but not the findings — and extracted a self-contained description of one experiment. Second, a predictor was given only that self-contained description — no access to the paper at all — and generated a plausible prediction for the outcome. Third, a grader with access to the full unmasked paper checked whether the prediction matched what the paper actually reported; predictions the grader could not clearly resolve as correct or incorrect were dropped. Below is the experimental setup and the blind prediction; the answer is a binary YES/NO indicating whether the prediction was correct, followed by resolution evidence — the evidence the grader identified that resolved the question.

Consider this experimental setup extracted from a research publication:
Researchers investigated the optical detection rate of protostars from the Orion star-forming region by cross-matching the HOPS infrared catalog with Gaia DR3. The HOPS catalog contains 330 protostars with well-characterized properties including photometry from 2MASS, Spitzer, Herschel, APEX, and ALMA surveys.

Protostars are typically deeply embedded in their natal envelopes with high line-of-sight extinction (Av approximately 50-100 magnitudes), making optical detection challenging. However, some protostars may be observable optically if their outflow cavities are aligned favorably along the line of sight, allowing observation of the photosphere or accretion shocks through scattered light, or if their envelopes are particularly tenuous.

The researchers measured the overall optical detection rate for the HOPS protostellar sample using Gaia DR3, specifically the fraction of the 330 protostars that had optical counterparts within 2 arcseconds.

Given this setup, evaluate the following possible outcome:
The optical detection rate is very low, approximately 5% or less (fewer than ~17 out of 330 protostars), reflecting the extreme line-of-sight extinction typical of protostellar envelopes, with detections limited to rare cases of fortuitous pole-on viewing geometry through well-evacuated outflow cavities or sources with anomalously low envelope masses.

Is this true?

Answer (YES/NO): NO